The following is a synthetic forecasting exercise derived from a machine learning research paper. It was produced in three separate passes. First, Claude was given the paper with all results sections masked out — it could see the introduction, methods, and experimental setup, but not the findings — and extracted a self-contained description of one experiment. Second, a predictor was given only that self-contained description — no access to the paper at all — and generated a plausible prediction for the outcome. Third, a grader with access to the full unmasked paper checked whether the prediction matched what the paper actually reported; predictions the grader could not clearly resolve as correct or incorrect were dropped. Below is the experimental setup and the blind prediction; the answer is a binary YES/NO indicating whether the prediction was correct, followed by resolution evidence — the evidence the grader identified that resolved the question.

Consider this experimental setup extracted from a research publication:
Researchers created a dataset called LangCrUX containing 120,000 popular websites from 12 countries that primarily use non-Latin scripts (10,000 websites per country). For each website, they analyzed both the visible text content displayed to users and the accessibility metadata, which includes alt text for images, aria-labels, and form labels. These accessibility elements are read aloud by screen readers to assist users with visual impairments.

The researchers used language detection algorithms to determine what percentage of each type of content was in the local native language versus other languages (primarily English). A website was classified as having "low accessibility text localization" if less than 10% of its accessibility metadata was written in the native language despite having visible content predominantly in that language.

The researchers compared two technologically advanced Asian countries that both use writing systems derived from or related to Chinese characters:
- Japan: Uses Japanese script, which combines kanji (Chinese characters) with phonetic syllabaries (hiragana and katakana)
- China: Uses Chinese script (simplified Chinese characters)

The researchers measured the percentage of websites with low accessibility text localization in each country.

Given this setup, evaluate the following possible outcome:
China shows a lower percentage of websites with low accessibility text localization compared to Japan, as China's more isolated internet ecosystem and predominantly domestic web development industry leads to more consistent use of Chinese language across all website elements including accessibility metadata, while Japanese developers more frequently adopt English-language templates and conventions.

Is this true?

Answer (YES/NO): NO